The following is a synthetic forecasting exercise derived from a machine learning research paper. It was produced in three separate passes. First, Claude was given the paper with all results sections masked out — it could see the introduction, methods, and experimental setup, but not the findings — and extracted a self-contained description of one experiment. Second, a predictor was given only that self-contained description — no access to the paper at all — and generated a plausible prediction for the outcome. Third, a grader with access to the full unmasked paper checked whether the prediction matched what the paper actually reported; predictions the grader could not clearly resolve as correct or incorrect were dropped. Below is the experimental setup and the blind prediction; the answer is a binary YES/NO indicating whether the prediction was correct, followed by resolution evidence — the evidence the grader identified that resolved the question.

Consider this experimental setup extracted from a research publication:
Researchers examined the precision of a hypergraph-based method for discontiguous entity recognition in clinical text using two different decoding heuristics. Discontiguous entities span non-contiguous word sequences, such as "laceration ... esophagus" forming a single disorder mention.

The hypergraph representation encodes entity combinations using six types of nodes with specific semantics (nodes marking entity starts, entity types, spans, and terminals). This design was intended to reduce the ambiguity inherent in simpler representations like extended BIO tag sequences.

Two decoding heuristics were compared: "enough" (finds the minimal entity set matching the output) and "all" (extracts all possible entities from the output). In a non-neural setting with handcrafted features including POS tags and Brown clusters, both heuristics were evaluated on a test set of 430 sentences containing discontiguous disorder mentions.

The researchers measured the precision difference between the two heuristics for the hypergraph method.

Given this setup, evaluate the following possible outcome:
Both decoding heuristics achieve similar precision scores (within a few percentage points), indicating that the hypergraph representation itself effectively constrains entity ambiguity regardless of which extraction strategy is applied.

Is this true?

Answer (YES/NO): YES